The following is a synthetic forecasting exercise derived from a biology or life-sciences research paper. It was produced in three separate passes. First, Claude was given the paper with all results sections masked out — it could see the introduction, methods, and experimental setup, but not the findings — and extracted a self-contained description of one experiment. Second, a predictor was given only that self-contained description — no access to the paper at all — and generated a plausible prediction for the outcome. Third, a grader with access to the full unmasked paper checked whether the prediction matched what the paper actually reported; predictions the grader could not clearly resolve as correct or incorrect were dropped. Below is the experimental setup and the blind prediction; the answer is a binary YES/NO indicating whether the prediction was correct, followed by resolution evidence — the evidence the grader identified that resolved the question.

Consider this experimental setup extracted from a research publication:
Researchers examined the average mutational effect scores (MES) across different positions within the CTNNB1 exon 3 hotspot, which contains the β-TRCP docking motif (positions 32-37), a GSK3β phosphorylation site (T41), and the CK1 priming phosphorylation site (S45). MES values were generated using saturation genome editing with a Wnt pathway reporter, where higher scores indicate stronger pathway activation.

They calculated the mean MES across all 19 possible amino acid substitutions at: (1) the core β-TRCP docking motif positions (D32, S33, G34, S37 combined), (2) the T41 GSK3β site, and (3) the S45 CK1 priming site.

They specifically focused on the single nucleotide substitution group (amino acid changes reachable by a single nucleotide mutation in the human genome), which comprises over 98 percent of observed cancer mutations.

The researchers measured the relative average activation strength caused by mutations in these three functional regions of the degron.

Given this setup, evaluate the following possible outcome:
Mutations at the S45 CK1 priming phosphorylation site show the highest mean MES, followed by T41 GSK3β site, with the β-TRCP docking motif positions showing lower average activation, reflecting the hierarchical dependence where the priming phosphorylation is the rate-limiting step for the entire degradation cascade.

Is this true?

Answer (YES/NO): NO